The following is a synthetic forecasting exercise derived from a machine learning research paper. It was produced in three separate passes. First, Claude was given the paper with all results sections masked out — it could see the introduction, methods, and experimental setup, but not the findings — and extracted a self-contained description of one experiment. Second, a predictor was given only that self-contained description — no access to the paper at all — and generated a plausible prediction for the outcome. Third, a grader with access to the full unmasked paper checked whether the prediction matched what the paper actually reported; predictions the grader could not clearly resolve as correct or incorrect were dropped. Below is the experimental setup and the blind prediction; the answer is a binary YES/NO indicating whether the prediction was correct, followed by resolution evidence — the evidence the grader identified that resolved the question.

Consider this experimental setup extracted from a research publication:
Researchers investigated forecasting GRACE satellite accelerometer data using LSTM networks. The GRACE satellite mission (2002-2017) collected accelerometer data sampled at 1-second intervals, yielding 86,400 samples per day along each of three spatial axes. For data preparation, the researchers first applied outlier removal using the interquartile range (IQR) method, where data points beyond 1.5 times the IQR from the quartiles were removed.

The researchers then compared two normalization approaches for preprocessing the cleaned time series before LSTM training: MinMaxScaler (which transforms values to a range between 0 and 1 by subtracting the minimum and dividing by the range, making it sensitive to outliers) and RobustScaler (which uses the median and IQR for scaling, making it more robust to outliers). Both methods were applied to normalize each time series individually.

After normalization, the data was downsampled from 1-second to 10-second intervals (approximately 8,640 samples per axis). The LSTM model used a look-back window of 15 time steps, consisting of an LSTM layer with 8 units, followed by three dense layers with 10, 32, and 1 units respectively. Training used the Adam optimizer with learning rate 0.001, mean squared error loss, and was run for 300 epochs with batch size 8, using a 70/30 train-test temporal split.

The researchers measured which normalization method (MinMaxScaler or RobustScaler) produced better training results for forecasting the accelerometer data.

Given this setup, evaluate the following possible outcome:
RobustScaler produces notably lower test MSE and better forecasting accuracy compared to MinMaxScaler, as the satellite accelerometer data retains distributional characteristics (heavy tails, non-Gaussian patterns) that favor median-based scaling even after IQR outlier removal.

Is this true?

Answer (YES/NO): NO